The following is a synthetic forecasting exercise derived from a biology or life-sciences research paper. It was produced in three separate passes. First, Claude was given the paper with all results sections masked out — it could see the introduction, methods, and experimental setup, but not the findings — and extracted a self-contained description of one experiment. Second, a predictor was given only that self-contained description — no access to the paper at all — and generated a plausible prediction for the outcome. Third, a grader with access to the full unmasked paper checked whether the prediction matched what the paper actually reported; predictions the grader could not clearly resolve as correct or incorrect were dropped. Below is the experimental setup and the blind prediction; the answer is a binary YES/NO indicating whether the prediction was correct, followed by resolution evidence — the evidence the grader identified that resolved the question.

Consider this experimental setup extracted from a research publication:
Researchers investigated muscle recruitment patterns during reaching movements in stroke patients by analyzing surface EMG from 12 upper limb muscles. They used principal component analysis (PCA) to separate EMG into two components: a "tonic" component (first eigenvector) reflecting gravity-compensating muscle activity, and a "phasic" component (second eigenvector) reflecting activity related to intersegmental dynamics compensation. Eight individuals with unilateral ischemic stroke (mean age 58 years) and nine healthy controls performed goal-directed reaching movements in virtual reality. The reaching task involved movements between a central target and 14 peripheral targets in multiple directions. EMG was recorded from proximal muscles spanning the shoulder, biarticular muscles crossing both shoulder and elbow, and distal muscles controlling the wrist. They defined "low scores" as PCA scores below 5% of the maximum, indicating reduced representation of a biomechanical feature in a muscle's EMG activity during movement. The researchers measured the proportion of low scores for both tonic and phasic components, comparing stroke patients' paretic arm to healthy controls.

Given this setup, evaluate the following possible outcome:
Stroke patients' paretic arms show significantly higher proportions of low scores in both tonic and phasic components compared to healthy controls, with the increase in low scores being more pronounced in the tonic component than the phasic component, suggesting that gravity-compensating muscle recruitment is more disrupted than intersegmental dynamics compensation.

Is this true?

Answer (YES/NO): NO